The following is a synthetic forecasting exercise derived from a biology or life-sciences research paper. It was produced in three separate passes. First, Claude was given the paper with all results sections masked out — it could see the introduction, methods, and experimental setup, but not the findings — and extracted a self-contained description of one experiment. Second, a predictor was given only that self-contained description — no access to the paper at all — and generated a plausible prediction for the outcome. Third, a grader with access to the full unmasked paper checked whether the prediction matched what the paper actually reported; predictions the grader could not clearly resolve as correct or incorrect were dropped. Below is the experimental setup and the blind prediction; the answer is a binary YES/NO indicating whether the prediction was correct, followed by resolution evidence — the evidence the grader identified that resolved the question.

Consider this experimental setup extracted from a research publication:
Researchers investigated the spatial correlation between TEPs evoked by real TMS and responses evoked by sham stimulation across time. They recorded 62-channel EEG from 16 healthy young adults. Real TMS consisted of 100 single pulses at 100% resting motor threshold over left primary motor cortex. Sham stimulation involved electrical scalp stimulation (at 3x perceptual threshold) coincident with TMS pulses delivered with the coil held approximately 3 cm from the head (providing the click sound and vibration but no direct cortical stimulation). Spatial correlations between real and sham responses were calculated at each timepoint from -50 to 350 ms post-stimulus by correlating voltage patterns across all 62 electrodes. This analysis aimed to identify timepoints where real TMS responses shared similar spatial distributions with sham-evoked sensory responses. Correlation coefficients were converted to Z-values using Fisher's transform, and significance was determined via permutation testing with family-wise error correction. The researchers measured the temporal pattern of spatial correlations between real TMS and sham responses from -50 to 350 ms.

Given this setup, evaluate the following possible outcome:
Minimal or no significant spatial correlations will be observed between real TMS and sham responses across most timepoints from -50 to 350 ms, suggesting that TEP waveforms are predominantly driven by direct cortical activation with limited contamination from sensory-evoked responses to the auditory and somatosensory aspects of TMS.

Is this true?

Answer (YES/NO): NO